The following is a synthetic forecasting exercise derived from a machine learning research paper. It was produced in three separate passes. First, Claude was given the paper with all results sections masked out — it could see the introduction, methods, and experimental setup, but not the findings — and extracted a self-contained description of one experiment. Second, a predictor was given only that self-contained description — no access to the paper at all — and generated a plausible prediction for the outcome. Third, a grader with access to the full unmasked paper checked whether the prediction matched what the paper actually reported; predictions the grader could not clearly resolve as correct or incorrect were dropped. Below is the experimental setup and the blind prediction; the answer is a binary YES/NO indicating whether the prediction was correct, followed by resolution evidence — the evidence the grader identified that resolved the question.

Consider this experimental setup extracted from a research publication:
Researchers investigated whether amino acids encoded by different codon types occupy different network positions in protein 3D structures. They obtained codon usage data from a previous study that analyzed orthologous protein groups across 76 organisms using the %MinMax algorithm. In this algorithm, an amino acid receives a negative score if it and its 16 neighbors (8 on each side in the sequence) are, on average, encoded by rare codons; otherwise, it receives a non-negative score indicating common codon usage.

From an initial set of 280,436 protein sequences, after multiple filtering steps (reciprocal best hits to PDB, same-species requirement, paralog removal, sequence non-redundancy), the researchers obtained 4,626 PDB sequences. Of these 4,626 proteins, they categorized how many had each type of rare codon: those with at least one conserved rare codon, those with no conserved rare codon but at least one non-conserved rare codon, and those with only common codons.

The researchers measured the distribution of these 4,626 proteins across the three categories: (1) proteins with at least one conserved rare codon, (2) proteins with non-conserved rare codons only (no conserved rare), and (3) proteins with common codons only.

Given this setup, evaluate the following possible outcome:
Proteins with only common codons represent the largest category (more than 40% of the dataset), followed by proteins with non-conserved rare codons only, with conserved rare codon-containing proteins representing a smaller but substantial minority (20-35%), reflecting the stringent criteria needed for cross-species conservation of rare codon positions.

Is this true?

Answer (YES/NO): NO